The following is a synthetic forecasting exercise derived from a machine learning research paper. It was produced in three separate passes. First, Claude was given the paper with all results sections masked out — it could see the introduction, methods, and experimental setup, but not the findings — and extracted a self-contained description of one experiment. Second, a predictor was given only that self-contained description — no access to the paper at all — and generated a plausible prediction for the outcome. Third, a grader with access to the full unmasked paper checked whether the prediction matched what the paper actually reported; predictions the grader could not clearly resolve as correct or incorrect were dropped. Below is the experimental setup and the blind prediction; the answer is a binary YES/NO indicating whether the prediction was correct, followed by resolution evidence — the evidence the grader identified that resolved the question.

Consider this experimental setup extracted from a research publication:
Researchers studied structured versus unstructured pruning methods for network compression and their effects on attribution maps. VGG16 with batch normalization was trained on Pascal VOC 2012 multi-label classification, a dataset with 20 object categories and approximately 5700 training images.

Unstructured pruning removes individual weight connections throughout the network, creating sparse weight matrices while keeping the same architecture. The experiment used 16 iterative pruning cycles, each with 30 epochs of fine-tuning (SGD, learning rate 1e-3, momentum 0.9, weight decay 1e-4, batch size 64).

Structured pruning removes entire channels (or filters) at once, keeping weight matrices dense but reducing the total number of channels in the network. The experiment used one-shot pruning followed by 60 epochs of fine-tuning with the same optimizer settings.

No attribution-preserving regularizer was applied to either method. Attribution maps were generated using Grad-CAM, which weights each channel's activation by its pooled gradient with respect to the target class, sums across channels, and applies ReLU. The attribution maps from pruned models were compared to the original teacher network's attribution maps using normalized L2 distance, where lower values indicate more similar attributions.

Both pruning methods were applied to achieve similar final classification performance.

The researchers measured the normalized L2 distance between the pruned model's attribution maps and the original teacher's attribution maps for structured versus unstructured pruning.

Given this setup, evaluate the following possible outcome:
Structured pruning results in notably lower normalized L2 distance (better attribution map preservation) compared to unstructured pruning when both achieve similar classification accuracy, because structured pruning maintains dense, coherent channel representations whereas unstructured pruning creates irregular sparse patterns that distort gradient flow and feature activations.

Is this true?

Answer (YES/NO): NO